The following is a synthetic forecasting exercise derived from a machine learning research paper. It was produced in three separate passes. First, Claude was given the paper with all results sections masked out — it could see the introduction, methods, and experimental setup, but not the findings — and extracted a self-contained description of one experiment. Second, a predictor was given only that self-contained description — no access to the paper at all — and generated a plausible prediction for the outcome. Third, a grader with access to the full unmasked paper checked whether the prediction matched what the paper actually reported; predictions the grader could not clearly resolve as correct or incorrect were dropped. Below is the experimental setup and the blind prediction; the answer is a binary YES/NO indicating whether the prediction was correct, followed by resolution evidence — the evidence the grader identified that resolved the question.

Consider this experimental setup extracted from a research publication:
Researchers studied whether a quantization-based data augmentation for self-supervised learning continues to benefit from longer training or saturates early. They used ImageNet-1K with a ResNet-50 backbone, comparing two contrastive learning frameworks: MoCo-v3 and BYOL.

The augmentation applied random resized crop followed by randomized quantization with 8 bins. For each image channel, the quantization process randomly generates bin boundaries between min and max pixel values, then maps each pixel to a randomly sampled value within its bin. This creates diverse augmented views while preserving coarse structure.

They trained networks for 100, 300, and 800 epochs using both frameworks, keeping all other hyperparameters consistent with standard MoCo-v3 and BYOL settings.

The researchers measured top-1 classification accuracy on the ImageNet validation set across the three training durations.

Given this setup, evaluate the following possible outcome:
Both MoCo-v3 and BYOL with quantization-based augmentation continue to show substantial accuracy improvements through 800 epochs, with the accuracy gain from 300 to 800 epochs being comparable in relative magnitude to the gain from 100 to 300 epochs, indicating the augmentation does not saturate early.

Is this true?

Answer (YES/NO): NO